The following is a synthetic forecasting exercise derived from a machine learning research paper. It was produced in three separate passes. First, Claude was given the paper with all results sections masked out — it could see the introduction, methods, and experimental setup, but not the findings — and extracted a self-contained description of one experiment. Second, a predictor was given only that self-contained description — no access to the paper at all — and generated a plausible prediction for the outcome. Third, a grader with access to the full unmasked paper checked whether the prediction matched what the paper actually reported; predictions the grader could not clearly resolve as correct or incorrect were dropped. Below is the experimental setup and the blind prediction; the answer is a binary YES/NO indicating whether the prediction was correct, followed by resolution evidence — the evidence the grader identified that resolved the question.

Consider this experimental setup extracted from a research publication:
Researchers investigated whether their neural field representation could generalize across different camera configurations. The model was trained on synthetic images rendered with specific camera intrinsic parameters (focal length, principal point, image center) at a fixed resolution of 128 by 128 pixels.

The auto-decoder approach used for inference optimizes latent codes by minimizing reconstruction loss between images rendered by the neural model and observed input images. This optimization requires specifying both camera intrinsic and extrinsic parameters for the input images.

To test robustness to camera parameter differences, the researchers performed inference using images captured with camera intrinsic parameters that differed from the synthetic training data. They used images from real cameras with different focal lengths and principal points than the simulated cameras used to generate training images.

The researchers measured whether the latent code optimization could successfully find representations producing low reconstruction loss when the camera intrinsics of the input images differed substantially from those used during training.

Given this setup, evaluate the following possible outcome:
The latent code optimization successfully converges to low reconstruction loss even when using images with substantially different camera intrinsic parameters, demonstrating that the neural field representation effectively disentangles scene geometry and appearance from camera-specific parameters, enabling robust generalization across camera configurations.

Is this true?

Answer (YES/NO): YES